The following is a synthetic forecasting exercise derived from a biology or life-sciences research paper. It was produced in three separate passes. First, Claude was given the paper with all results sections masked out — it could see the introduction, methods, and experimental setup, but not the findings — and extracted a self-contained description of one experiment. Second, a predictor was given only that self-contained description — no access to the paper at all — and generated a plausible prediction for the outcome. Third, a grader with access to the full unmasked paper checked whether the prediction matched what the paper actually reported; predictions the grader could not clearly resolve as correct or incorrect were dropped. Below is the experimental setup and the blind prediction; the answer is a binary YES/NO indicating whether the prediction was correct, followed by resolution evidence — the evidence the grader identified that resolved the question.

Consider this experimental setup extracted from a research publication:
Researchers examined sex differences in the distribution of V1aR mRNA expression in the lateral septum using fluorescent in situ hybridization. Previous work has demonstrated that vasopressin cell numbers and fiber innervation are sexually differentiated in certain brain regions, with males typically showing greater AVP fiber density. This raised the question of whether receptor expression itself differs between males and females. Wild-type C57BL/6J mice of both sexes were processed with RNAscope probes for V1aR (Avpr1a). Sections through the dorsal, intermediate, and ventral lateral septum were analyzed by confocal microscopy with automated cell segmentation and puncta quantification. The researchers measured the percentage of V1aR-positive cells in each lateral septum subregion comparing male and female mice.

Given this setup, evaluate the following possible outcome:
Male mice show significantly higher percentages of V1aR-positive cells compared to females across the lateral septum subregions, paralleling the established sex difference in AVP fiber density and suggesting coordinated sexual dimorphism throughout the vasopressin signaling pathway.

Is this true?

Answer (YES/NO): NO